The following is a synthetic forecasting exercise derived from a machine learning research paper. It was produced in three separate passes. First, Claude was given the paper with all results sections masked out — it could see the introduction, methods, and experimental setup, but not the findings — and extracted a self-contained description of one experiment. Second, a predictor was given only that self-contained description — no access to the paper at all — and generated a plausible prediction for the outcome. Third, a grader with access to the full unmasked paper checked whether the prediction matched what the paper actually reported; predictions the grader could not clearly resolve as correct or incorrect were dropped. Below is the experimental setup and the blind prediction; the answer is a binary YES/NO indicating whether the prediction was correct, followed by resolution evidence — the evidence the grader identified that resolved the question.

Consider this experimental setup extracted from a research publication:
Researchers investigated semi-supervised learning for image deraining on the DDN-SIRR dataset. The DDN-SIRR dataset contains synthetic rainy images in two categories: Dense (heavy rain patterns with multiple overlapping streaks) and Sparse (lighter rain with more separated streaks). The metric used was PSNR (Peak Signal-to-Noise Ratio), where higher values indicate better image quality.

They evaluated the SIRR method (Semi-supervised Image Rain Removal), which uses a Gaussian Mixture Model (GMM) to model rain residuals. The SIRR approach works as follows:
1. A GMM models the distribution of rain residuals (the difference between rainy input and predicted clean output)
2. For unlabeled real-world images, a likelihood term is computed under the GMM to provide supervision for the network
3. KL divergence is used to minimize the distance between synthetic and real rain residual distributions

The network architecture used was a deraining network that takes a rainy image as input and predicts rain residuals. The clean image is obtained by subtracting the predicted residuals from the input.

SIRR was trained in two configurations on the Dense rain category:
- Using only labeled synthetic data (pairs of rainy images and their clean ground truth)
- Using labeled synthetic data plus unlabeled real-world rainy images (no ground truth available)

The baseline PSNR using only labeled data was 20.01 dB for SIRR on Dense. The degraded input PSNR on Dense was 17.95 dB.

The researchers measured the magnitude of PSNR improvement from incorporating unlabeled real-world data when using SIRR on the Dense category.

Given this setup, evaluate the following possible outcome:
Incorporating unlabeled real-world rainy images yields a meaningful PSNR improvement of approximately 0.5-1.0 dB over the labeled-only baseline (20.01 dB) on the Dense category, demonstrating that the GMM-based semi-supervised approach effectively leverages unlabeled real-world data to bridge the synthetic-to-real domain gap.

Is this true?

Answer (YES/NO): NO